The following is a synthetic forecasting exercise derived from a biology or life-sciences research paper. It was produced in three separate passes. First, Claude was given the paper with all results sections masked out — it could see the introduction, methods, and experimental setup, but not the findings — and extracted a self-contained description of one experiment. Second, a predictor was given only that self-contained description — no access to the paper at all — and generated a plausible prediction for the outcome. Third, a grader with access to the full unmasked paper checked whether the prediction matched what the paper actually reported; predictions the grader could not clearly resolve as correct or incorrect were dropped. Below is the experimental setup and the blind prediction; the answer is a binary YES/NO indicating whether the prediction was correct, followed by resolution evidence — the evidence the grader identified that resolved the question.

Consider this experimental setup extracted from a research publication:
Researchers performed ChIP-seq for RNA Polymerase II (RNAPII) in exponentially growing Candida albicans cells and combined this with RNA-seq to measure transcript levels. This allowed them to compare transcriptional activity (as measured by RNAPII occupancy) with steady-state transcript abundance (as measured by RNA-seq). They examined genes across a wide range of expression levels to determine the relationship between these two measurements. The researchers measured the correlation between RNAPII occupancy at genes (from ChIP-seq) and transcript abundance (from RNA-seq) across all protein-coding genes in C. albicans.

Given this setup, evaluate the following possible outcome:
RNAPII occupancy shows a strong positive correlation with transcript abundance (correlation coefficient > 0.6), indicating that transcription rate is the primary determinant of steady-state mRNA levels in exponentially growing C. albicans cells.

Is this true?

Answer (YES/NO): YES